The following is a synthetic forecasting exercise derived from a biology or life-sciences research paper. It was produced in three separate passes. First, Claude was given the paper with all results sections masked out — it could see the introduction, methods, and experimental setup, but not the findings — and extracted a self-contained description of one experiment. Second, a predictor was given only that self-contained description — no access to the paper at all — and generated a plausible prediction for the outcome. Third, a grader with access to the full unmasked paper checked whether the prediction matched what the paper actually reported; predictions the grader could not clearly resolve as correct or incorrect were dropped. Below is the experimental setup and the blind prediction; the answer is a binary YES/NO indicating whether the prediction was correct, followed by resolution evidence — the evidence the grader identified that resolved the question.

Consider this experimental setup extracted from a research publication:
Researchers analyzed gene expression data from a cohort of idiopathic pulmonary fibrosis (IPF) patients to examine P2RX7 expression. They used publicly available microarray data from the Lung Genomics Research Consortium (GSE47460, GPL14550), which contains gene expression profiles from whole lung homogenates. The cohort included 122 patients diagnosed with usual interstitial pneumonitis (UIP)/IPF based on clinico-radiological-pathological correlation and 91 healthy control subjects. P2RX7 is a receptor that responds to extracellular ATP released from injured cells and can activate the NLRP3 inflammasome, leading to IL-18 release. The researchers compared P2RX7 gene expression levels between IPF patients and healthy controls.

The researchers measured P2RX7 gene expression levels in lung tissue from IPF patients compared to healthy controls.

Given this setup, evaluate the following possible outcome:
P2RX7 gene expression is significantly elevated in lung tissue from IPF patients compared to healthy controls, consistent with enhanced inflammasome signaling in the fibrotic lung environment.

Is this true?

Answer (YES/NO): NO